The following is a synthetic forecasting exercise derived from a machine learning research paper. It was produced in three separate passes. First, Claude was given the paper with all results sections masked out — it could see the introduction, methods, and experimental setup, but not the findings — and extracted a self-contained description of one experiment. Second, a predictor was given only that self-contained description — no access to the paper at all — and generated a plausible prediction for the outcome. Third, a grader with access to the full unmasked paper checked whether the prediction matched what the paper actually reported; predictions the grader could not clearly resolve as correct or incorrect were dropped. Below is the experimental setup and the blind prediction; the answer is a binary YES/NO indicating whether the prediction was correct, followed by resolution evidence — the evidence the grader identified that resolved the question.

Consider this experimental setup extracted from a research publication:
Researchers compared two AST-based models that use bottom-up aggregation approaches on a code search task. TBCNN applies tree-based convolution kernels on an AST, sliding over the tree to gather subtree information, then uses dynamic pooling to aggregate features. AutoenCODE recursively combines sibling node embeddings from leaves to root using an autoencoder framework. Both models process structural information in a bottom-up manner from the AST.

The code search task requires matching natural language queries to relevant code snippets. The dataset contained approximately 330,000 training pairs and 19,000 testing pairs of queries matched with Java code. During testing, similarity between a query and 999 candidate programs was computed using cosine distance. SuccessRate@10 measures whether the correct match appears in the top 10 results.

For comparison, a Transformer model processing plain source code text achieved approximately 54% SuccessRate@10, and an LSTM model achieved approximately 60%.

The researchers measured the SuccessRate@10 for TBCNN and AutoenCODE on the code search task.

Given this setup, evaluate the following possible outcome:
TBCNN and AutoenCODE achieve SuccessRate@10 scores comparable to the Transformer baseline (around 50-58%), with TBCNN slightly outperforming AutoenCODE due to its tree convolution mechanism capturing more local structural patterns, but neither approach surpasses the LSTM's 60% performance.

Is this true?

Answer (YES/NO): NO